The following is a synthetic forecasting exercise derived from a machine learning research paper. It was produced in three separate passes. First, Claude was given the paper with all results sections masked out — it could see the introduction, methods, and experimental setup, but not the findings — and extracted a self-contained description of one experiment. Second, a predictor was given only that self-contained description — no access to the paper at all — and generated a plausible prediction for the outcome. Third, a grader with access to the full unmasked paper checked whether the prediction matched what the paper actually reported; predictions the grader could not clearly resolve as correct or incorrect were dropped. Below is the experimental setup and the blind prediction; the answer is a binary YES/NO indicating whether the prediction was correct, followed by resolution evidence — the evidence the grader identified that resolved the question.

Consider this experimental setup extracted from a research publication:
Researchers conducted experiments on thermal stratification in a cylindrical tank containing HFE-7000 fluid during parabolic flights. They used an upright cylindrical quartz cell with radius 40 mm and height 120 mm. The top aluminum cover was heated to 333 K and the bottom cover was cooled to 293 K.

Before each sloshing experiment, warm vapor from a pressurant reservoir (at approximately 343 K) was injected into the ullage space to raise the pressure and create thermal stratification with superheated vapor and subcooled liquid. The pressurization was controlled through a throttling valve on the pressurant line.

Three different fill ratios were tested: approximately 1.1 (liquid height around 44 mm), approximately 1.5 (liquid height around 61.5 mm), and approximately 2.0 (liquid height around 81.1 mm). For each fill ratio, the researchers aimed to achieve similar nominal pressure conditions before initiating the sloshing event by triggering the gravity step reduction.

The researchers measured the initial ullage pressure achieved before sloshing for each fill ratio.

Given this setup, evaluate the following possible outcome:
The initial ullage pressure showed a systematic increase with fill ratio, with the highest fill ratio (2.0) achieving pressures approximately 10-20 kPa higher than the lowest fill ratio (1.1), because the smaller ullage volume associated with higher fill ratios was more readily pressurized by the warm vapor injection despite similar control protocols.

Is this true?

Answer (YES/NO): NO